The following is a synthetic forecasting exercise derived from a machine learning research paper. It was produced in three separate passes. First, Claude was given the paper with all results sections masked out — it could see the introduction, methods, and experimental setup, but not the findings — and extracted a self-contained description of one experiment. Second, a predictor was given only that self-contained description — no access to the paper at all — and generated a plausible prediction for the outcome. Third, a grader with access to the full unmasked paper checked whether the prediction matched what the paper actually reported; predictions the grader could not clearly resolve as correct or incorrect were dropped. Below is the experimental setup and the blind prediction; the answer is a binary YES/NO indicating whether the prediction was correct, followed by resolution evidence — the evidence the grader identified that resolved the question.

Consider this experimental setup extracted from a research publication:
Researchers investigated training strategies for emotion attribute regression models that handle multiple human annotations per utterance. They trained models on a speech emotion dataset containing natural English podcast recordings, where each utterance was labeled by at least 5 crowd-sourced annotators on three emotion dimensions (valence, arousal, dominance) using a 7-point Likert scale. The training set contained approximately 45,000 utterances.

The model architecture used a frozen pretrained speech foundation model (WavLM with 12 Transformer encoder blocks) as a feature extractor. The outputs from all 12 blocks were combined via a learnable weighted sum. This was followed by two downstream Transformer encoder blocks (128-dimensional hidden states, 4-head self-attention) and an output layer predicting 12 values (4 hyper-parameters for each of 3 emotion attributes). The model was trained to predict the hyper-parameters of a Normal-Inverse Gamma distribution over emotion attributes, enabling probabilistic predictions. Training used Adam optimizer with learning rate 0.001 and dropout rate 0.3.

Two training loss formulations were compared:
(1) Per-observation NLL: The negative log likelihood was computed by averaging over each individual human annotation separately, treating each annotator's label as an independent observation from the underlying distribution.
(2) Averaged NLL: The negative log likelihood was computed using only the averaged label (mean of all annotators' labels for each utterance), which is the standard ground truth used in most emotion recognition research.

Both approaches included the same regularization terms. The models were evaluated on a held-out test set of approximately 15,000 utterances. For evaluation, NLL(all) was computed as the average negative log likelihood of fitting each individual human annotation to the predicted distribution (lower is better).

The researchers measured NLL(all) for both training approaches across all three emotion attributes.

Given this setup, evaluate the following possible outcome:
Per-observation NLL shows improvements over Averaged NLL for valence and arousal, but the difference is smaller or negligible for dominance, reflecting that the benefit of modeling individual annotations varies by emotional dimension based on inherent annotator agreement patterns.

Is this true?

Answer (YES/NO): NO